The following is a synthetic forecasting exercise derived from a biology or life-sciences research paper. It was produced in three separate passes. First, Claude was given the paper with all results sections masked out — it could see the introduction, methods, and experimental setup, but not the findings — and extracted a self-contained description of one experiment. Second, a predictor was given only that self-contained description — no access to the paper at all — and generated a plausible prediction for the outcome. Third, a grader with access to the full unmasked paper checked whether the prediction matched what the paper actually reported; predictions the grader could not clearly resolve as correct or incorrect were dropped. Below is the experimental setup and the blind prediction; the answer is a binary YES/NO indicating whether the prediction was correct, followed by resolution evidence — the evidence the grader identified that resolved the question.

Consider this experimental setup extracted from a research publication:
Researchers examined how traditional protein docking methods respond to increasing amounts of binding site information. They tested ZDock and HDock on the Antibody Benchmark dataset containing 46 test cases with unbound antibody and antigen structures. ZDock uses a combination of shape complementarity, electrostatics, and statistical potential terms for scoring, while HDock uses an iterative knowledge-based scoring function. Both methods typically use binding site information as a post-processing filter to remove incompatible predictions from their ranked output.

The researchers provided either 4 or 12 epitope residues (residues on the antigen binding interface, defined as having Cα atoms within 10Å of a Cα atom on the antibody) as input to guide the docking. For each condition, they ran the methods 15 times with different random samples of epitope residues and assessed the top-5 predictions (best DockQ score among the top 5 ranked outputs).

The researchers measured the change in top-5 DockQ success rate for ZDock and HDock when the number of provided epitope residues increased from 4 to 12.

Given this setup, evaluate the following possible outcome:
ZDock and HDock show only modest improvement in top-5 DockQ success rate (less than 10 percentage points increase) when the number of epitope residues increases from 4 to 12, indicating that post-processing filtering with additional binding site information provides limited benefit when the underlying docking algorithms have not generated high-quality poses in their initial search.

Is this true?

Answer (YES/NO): NO